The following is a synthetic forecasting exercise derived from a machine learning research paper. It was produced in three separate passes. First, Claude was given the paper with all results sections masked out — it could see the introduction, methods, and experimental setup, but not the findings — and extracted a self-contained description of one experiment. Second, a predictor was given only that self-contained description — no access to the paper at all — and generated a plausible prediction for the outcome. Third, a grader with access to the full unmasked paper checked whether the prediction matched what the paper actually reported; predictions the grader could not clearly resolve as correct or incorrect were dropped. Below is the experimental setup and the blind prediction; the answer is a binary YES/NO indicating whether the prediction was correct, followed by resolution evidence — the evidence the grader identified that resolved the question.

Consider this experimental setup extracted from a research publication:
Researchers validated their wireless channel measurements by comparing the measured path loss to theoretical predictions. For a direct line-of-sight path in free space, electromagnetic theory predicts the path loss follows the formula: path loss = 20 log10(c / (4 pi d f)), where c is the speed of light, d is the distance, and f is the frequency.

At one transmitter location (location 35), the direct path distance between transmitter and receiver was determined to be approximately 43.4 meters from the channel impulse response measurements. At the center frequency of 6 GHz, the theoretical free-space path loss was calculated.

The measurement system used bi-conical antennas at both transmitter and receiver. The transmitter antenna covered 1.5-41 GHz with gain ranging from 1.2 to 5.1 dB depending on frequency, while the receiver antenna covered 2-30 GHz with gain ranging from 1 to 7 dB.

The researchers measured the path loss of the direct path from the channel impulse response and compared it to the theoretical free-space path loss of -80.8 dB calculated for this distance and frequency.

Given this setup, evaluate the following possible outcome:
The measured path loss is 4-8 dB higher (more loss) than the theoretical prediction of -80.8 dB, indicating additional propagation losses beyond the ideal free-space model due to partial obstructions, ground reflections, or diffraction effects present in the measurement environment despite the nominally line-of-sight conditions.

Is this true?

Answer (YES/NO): NO